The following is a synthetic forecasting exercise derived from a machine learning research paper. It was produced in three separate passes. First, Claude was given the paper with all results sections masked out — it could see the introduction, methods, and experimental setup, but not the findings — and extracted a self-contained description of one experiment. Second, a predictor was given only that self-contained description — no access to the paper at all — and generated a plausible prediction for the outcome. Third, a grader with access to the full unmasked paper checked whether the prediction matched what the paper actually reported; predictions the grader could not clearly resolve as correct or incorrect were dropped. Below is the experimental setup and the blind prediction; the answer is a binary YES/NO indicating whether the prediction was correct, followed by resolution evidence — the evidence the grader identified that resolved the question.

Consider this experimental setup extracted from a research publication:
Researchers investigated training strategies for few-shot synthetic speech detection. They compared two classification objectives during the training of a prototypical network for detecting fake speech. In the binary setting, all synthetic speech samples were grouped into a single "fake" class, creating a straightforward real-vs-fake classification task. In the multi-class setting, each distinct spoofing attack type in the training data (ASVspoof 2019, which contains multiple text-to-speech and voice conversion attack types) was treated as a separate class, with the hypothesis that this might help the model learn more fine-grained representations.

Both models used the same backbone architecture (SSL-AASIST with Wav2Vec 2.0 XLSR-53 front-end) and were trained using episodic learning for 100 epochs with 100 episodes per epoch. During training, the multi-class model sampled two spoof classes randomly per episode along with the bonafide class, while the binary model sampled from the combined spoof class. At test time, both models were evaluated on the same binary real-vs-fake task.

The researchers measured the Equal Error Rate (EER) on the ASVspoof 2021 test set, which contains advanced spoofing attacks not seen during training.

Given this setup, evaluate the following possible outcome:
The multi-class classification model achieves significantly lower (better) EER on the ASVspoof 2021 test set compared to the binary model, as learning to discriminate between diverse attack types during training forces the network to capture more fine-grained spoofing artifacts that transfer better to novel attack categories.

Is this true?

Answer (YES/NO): NO